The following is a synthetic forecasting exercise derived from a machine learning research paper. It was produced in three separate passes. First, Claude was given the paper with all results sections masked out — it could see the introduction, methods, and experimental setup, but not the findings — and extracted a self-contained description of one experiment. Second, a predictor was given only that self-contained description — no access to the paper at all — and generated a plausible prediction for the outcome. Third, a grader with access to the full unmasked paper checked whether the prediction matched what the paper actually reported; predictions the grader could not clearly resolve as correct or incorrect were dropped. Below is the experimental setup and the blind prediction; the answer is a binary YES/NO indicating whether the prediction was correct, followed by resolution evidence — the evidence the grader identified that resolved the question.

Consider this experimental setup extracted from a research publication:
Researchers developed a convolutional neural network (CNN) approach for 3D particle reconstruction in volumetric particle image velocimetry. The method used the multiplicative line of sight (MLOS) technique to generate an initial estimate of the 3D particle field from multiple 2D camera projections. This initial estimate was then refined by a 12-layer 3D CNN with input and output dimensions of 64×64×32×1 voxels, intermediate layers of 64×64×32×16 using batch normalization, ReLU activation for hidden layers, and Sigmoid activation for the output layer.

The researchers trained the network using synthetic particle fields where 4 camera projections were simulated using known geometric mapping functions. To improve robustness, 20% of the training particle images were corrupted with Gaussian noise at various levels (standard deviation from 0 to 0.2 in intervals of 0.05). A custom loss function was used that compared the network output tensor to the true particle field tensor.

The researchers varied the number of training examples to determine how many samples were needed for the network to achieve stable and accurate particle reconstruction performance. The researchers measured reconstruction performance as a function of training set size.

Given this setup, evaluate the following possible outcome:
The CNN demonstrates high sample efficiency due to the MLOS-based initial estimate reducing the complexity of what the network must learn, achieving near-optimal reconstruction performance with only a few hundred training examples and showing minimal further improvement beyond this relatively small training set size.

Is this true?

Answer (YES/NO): NO